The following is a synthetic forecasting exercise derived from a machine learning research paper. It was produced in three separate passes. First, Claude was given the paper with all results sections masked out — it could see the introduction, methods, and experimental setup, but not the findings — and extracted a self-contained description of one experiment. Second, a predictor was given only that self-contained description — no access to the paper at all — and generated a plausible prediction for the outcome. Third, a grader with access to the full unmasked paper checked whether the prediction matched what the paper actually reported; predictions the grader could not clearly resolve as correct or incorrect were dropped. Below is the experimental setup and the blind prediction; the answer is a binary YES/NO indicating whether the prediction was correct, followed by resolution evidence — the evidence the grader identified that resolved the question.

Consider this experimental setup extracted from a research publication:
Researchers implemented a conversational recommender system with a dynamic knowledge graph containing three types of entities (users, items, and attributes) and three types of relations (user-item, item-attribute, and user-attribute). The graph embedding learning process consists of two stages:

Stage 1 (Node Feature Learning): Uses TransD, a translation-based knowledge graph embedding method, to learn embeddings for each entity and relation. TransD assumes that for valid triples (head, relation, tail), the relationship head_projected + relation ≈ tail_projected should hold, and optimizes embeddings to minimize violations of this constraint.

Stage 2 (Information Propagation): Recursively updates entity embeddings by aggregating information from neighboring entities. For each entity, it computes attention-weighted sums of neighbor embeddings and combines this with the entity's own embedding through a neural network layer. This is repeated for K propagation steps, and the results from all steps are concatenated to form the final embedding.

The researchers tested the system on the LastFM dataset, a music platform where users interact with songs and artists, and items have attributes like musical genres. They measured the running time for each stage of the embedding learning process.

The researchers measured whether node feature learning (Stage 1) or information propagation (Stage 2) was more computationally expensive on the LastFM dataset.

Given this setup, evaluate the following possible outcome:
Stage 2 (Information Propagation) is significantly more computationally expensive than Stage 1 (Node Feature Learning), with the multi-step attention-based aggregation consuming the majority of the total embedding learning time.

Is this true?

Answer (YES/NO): NO